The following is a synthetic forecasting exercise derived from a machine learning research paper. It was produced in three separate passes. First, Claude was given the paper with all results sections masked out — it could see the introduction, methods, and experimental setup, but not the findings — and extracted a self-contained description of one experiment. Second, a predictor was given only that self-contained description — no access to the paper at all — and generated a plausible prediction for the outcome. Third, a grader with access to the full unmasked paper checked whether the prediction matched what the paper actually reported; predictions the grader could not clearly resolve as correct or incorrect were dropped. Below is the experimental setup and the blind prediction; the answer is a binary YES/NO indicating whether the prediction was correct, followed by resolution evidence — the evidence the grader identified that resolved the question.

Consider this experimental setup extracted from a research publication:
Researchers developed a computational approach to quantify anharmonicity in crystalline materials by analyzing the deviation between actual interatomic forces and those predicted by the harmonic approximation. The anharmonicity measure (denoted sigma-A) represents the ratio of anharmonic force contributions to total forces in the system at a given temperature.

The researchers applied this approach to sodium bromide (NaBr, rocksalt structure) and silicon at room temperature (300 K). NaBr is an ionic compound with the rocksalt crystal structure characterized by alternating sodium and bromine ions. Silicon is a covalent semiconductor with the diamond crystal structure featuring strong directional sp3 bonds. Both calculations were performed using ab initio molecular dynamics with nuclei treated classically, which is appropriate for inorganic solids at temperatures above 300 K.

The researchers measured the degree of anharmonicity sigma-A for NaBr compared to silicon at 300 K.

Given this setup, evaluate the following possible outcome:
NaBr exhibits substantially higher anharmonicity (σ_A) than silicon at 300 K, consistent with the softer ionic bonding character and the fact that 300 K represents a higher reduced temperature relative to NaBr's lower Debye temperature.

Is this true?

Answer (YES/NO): YES